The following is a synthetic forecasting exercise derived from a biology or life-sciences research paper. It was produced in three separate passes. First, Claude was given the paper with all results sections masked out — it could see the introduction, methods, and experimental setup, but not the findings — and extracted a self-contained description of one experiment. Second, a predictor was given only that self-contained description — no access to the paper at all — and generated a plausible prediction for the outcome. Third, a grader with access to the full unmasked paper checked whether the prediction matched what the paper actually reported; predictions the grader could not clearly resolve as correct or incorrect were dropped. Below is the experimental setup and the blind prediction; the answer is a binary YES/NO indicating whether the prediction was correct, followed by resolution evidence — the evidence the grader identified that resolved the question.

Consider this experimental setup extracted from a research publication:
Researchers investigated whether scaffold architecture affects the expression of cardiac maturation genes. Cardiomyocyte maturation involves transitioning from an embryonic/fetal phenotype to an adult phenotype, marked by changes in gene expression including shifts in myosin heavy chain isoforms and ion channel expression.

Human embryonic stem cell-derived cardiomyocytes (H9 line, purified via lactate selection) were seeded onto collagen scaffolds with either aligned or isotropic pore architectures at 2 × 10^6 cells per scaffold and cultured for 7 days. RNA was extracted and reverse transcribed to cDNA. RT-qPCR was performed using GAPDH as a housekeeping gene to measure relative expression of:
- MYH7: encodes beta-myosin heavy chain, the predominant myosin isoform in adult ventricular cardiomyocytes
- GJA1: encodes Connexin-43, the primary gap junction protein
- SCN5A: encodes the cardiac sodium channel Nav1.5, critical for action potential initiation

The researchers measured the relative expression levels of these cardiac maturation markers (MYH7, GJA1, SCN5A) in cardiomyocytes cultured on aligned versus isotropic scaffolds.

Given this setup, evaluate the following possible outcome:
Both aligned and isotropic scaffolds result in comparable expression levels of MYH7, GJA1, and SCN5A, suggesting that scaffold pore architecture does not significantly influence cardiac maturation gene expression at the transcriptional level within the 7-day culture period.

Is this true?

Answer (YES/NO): NO